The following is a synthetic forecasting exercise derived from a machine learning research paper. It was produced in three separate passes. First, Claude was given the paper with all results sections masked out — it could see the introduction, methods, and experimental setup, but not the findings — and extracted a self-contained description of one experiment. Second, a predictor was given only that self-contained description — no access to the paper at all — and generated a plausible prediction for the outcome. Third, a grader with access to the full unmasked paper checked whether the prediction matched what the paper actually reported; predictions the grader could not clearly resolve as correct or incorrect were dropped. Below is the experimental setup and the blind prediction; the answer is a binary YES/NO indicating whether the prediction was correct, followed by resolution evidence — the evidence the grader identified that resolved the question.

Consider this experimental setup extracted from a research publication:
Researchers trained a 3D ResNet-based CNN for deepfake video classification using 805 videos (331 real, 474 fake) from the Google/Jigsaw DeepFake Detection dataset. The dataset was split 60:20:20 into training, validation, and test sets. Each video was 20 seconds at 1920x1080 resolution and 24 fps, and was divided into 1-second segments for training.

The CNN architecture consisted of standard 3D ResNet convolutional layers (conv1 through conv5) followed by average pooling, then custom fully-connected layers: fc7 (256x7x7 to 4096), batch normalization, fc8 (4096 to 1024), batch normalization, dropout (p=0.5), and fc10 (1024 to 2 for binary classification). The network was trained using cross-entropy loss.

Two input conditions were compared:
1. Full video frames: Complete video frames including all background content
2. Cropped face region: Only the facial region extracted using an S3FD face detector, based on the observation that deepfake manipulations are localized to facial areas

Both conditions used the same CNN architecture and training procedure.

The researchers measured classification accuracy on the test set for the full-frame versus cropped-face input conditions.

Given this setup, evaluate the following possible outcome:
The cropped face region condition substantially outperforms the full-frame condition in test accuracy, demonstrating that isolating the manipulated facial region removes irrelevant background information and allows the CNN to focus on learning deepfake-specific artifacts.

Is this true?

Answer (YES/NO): YES